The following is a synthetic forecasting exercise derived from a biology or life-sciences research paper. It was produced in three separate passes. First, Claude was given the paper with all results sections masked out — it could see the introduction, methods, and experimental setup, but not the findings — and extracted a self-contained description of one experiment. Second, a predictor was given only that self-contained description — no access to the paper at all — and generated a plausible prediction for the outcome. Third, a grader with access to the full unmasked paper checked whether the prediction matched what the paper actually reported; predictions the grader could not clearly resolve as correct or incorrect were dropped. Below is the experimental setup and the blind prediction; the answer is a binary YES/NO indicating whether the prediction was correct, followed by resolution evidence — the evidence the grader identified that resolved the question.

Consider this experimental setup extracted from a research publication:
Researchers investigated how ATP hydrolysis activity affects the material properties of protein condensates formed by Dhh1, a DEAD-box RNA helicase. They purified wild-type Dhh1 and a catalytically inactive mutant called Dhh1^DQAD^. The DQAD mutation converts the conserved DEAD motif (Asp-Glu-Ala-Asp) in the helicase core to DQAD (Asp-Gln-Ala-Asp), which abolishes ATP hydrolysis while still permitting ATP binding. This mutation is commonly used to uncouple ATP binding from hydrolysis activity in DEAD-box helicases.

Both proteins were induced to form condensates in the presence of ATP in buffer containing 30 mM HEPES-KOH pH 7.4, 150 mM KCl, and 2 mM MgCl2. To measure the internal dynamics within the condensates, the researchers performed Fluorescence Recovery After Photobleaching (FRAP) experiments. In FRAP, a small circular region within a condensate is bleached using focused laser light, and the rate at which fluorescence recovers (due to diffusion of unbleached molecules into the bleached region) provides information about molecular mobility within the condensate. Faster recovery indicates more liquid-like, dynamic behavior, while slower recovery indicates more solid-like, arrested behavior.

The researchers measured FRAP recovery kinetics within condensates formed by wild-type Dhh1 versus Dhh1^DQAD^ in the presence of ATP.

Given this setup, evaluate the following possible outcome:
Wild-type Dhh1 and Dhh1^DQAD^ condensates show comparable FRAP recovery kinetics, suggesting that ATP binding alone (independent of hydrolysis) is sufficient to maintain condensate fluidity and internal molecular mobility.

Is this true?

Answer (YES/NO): YES